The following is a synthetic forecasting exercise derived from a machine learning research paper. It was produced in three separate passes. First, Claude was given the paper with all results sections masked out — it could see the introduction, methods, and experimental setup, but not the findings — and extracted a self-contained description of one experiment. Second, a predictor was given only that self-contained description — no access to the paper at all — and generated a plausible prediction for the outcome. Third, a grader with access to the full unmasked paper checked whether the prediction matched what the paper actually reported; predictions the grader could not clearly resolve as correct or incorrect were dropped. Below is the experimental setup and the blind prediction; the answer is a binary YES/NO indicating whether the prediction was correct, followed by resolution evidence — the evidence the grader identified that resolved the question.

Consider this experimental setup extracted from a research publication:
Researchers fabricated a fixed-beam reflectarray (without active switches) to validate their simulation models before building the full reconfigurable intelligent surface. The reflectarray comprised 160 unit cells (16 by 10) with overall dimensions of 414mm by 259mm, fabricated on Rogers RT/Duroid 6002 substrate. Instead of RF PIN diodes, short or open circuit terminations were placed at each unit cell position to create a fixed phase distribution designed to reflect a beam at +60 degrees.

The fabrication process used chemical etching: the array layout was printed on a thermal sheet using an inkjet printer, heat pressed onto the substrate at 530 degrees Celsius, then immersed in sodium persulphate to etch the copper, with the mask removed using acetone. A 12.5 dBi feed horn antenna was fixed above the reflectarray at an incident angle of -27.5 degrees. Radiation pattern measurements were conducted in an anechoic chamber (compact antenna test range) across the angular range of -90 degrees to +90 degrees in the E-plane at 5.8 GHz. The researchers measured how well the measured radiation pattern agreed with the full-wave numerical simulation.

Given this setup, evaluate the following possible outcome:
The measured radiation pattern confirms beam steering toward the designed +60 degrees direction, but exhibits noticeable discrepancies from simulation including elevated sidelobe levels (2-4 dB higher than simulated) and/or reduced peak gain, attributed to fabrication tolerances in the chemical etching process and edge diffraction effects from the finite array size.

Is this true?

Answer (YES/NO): NO